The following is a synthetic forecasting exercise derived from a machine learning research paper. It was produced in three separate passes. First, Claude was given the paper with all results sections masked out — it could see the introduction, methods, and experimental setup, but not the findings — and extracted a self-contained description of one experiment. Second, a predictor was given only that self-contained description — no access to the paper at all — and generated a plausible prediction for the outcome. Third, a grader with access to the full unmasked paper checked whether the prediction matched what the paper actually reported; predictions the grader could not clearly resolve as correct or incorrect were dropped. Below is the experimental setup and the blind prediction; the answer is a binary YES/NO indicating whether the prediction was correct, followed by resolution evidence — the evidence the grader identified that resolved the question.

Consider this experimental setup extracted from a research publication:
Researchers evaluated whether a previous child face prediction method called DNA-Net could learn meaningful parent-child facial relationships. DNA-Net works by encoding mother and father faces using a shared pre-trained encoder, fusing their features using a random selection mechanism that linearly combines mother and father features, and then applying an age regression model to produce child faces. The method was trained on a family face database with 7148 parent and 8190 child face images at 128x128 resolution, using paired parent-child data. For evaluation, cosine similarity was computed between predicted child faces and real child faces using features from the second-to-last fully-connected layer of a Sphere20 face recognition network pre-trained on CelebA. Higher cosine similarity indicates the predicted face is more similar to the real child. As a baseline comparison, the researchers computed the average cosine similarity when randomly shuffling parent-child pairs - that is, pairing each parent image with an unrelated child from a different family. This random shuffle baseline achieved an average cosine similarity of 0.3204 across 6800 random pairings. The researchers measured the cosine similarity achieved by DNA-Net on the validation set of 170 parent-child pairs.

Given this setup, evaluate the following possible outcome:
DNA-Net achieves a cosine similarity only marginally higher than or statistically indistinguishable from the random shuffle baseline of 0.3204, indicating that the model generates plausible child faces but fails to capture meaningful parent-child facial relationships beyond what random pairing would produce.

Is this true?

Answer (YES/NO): NO